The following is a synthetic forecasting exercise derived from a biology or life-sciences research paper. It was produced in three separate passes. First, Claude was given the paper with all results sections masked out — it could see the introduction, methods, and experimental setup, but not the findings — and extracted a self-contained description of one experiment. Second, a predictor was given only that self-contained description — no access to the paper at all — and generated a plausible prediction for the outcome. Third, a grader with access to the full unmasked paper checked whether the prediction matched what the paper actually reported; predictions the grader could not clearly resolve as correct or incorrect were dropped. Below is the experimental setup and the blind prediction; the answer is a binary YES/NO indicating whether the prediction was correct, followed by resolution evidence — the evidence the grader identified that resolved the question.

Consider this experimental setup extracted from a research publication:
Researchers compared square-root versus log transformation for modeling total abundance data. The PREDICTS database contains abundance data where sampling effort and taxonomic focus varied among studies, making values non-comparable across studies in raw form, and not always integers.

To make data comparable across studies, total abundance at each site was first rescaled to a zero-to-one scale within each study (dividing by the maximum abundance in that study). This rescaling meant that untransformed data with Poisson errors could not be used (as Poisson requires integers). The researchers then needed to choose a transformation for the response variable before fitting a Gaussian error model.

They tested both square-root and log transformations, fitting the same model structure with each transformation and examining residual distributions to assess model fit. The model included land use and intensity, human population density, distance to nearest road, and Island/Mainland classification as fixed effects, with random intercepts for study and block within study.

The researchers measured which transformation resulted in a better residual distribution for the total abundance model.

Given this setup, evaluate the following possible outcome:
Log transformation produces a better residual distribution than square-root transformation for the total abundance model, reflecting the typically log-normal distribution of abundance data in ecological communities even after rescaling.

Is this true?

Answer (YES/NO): NO